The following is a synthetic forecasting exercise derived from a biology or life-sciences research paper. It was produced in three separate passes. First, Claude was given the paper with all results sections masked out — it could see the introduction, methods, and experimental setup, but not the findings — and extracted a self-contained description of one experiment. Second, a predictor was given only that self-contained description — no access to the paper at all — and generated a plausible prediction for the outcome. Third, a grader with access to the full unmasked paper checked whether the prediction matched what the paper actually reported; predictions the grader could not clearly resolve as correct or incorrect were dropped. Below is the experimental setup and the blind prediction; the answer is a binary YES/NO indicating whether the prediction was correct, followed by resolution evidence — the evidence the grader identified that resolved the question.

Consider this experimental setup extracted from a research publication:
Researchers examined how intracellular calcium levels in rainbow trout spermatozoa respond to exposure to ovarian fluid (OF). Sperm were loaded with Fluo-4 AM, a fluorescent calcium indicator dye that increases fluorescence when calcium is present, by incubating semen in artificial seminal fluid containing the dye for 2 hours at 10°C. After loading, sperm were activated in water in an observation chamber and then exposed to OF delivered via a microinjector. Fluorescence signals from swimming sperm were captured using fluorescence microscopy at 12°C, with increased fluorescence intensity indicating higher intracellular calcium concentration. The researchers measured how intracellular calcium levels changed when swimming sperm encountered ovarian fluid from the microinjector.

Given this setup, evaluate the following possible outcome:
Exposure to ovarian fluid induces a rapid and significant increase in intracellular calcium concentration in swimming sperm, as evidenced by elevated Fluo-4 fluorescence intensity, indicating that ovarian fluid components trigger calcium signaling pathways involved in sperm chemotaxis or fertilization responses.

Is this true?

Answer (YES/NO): NO